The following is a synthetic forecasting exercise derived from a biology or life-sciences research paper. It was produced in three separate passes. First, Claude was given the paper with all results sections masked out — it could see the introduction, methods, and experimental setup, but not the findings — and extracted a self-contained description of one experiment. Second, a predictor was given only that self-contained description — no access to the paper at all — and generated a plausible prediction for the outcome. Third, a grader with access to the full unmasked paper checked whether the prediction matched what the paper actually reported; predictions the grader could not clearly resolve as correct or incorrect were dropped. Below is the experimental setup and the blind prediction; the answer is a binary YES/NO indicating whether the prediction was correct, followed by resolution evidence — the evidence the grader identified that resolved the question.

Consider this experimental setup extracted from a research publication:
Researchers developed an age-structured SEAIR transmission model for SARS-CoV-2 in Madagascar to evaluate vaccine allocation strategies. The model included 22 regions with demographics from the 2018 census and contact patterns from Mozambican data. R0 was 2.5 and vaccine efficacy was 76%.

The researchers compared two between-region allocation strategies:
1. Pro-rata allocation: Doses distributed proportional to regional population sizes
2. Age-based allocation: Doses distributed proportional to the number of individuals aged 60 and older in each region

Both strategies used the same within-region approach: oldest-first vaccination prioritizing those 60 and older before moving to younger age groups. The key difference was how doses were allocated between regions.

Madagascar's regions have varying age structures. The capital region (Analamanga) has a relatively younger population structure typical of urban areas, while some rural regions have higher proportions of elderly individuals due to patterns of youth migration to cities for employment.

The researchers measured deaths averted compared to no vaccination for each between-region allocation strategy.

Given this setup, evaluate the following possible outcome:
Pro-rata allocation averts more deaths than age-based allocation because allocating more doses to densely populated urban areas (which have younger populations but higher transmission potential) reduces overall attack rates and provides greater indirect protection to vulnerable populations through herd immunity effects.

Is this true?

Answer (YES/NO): NO